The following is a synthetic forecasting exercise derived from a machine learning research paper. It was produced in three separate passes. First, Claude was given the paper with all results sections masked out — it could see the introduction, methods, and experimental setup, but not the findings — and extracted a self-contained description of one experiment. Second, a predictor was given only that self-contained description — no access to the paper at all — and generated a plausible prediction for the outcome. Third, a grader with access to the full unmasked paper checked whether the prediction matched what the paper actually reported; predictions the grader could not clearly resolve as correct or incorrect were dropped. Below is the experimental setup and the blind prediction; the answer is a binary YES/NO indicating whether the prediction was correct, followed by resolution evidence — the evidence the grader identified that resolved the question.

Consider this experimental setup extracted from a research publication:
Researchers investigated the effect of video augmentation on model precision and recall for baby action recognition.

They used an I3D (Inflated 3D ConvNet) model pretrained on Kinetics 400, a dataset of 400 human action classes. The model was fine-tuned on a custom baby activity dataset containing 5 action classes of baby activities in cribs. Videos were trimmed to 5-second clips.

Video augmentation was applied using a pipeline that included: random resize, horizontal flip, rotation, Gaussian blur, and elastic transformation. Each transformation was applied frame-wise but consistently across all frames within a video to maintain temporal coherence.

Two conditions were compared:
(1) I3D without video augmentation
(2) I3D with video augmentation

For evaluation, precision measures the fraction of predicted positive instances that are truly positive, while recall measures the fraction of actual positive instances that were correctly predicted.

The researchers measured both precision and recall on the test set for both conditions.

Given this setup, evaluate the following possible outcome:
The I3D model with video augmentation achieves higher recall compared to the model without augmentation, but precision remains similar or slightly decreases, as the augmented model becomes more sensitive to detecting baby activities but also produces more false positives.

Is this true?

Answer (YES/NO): NO